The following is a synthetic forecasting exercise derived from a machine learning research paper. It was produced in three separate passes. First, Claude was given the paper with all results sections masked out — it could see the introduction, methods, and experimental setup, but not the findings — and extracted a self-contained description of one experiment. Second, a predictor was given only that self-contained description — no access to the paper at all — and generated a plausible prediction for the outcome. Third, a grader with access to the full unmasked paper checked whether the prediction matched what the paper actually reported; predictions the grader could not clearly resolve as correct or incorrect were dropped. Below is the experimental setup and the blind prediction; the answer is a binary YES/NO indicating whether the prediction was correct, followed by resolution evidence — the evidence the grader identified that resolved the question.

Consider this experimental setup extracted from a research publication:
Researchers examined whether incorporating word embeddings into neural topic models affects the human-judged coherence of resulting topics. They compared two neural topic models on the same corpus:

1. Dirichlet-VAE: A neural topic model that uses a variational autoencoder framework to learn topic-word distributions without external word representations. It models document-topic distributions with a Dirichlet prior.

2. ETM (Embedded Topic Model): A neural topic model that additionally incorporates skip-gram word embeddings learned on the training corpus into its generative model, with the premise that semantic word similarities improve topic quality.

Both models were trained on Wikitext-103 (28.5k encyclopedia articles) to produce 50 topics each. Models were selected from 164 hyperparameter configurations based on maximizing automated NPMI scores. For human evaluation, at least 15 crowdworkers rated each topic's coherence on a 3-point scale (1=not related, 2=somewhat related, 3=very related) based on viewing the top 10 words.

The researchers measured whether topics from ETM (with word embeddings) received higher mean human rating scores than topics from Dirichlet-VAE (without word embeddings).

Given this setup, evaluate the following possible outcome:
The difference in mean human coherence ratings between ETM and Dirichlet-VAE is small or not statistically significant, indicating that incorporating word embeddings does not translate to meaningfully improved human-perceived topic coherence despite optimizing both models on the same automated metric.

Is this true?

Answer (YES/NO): YES